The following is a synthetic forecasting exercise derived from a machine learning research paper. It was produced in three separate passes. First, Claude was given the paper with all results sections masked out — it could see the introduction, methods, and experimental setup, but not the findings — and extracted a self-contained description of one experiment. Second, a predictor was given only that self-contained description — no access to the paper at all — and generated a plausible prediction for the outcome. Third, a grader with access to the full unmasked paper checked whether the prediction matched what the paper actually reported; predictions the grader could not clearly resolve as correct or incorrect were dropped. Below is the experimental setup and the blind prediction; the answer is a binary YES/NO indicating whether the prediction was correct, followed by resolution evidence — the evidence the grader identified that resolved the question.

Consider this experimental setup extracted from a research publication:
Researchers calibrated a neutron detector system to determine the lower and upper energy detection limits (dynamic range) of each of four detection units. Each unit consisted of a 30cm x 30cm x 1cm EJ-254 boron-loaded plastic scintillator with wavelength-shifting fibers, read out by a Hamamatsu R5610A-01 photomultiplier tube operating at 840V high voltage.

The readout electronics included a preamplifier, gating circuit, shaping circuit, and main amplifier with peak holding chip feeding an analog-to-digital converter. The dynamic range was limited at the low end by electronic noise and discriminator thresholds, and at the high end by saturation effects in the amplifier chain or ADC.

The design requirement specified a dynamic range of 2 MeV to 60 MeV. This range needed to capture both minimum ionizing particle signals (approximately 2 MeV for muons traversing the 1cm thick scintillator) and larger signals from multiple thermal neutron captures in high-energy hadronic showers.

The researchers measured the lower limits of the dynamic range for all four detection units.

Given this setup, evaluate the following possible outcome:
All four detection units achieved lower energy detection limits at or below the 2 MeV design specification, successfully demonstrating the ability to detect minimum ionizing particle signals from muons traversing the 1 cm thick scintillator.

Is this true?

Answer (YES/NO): YES